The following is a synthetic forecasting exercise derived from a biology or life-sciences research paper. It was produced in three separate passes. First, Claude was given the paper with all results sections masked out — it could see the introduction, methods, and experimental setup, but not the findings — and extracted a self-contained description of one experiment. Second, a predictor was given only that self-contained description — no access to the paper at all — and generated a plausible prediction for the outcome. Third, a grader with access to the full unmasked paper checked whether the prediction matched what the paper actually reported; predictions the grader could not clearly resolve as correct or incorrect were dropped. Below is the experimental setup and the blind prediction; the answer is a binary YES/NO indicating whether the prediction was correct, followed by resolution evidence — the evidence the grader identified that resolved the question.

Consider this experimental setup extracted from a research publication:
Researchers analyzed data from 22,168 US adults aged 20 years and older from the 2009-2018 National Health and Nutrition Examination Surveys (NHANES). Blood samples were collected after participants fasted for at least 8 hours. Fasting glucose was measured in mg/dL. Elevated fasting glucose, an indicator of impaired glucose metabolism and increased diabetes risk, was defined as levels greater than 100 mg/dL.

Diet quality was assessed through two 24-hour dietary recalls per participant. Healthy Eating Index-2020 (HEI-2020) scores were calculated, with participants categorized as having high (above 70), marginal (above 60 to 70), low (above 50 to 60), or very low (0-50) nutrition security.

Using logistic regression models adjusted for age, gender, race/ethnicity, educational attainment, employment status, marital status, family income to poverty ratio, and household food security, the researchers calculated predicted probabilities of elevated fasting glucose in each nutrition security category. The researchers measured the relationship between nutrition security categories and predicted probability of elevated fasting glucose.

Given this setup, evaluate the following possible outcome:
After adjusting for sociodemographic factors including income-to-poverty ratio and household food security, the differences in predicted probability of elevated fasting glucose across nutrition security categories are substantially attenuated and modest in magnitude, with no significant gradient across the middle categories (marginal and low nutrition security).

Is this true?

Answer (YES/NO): NO